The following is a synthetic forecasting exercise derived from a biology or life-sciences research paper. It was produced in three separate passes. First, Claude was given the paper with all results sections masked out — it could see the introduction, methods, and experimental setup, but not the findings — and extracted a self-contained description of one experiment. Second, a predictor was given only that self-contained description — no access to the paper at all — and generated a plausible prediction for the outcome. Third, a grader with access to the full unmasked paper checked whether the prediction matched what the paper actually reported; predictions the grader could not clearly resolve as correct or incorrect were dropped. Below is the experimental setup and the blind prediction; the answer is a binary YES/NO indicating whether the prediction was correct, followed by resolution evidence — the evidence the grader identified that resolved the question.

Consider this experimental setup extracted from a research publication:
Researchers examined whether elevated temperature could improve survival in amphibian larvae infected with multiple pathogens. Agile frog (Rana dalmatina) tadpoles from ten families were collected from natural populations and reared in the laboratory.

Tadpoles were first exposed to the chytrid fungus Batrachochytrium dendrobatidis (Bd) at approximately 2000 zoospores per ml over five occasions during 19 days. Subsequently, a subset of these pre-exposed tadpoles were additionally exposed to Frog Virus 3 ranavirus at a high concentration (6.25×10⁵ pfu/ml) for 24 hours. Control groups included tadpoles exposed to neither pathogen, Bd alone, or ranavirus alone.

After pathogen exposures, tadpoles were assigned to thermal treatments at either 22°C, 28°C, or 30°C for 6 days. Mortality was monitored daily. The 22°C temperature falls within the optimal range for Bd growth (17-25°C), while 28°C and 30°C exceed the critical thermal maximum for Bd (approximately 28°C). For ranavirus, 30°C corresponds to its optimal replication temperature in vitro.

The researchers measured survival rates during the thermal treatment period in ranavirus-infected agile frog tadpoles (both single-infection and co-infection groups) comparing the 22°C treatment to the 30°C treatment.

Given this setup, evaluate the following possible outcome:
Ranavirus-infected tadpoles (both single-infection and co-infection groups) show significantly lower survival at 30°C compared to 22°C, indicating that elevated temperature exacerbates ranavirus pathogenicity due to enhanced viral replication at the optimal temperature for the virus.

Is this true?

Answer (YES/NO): NO